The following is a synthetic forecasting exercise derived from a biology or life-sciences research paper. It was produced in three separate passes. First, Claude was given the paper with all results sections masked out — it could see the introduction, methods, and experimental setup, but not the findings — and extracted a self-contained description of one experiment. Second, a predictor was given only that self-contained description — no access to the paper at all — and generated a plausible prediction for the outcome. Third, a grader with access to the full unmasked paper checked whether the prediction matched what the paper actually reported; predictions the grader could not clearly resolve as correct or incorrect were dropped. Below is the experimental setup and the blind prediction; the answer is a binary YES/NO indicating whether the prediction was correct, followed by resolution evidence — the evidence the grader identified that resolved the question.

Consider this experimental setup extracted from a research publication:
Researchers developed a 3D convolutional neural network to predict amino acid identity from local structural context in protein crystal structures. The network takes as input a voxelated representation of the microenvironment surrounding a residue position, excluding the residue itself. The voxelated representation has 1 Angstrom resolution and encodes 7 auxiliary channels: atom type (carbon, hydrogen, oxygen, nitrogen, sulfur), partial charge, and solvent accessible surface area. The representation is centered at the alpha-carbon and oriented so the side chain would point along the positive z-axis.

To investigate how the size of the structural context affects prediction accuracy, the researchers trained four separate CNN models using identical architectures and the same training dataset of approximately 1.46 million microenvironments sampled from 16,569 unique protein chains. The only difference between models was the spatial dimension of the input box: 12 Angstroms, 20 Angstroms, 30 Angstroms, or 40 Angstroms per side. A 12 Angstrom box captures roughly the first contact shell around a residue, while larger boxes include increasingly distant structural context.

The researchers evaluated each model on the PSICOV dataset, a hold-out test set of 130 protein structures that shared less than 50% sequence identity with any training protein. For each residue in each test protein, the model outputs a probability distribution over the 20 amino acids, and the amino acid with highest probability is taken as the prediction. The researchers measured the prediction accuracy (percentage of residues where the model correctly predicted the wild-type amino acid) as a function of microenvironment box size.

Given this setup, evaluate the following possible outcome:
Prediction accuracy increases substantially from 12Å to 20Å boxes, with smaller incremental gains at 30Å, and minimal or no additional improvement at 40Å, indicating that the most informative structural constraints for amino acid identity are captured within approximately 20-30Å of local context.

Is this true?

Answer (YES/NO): NO